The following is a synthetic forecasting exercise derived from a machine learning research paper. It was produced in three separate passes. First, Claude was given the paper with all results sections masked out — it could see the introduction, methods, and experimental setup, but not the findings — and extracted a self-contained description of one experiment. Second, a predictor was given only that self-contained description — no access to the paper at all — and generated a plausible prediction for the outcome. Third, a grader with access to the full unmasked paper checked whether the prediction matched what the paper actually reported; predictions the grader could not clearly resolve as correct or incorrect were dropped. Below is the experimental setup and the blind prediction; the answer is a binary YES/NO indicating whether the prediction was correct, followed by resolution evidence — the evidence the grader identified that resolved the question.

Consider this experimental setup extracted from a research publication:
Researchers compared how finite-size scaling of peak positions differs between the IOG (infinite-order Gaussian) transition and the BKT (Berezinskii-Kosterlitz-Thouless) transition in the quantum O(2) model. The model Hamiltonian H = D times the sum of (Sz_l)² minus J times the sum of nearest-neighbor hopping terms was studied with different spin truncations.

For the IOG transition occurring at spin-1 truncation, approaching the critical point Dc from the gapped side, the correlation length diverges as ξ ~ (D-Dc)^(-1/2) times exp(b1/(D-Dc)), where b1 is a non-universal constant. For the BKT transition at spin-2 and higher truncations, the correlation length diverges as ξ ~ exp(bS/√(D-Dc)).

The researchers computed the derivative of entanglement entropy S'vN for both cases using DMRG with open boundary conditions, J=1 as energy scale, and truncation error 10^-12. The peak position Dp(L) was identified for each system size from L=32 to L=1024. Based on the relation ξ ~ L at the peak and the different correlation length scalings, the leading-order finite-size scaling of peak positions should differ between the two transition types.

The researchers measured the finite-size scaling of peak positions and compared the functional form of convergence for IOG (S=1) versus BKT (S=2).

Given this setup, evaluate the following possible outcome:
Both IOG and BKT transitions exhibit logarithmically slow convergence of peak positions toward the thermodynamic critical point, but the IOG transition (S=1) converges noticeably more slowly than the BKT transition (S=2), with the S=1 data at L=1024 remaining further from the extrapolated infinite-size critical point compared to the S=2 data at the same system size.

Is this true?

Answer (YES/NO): NO